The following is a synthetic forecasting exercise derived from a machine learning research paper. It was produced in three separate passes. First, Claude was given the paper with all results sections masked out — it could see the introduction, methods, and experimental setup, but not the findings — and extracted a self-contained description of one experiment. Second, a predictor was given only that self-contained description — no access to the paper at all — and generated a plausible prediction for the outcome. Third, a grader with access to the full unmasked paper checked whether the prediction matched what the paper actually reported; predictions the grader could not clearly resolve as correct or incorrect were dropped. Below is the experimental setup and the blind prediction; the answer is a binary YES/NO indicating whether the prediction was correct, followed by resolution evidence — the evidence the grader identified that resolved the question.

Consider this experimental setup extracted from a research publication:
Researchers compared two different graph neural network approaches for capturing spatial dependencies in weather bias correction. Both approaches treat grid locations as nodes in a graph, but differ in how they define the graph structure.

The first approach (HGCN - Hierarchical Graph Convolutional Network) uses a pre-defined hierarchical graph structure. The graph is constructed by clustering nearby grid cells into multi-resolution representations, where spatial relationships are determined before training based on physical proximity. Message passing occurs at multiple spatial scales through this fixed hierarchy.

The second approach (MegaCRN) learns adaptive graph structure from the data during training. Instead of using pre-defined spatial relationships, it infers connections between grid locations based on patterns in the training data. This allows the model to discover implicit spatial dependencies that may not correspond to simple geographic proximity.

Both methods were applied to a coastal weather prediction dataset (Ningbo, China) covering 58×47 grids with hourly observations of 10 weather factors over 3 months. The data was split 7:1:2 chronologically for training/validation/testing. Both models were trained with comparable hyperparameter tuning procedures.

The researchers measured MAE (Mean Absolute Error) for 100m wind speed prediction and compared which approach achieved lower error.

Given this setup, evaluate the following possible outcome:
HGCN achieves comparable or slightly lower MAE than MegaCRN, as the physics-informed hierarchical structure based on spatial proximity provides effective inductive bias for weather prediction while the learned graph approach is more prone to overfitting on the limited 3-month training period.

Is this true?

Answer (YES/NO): NO